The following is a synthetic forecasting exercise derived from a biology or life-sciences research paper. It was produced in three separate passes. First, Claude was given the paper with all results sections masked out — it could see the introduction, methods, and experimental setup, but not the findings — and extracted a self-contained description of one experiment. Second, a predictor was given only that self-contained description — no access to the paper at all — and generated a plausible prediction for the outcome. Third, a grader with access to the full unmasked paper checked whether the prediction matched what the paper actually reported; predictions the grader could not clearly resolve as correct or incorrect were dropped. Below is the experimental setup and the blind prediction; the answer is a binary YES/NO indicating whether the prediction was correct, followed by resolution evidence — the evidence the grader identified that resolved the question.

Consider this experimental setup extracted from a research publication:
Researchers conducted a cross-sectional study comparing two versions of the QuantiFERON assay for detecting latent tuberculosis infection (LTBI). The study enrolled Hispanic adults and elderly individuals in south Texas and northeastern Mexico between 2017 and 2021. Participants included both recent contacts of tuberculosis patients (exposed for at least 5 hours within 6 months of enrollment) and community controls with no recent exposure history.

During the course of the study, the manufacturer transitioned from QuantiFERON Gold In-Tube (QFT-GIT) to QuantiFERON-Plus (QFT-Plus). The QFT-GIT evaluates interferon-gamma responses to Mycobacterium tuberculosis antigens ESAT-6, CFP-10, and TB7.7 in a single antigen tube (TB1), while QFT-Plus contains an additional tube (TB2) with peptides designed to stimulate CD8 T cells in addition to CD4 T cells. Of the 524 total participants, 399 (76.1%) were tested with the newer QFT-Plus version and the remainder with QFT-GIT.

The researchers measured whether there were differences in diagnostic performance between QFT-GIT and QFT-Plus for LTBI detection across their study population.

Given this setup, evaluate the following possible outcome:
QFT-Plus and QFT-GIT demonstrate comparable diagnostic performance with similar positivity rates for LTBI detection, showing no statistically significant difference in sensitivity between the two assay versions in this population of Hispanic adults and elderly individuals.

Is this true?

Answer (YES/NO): YES